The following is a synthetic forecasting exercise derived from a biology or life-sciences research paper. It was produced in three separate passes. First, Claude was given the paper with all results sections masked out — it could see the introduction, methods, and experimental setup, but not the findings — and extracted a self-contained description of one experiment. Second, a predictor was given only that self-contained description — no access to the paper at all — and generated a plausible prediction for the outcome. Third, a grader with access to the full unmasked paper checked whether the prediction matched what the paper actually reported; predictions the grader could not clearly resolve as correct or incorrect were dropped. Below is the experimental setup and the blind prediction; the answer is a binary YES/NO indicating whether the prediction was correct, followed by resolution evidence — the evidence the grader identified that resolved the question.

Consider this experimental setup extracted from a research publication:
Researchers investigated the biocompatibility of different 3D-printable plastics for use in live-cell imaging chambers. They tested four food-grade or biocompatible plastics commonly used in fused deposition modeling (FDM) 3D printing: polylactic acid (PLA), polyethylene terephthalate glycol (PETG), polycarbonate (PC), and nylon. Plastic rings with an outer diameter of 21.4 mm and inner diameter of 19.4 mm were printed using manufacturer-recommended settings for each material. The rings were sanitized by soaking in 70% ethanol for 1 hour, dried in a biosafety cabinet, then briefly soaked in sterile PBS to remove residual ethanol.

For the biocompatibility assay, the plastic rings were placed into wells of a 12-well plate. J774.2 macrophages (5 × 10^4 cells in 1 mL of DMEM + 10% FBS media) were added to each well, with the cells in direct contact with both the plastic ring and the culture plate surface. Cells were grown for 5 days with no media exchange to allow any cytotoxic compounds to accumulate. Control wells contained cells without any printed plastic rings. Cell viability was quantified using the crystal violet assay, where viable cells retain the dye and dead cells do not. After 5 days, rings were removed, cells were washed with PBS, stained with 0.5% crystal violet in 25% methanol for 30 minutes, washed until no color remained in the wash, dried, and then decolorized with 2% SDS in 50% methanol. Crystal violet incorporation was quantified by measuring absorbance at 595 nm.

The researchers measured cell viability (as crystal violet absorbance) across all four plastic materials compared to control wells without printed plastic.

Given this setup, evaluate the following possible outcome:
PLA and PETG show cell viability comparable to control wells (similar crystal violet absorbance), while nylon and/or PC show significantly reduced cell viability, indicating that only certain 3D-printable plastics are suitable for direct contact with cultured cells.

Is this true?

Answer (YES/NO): NO